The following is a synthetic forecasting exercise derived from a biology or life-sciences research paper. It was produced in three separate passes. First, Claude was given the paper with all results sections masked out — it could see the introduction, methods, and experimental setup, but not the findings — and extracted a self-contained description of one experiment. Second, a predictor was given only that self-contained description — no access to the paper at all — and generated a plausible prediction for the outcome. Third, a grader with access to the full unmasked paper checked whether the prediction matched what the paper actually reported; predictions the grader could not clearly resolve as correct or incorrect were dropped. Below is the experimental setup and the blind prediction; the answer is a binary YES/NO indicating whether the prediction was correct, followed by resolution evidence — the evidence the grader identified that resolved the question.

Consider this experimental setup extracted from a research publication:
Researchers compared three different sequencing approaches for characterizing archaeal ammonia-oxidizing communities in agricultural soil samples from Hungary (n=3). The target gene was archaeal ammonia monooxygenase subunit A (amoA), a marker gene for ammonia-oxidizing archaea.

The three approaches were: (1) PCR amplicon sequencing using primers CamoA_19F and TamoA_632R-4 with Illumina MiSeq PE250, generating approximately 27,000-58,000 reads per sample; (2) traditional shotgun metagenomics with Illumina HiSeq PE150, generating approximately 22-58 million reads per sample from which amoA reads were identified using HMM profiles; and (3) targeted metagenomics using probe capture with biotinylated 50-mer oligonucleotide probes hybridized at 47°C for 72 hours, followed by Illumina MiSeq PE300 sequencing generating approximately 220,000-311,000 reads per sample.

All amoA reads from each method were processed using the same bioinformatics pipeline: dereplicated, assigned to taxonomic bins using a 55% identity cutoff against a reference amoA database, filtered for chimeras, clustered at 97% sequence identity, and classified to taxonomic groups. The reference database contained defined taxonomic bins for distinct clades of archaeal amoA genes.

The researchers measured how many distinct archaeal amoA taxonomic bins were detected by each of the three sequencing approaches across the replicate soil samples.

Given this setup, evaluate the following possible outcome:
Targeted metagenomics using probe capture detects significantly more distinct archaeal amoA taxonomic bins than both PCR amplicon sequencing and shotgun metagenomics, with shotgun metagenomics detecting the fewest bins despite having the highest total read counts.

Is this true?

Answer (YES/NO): YES